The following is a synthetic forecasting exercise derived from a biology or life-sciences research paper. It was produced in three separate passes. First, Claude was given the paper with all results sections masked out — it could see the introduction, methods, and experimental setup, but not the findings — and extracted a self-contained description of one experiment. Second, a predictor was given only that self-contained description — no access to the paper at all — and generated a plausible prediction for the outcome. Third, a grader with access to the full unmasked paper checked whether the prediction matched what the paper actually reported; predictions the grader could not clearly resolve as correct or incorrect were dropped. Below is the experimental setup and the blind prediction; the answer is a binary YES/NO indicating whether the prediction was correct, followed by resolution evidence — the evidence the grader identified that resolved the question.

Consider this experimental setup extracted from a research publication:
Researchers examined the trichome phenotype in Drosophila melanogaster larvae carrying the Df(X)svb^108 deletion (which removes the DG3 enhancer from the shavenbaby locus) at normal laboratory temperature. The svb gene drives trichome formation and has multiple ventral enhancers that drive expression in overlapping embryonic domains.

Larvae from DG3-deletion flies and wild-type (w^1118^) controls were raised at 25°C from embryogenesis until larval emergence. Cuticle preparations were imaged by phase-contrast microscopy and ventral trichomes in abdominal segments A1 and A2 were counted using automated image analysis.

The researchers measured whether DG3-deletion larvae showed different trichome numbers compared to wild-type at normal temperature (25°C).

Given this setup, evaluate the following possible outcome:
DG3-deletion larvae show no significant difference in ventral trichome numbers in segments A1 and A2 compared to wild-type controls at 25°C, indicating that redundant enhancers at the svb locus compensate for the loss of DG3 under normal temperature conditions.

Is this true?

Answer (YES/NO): YES